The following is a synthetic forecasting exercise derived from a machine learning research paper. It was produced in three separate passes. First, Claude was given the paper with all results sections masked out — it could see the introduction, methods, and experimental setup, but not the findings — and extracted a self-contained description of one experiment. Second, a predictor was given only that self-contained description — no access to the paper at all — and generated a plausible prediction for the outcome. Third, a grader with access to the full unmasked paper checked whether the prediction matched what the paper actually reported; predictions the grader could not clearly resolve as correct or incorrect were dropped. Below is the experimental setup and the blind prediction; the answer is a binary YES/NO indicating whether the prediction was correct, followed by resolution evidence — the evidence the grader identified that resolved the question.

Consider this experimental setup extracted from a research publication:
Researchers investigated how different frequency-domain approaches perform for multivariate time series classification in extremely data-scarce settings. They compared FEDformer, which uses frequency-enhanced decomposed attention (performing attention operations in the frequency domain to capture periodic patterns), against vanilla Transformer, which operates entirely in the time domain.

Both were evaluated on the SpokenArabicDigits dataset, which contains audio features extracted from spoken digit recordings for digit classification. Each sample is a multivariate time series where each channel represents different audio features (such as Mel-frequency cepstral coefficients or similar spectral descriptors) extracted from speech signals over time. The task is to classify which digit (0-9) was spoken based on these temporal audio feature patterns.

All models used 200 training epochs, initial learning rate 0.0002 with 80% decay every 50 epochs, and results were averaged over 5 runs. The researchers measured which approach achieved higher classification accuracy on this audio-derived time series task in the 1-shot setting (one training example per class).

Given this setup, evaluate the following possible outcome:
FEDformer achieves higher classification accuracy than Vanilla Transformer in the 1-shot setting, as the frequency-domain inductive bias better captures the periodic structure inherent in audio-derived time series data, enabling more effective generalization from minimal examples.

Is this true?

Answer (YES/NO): NO